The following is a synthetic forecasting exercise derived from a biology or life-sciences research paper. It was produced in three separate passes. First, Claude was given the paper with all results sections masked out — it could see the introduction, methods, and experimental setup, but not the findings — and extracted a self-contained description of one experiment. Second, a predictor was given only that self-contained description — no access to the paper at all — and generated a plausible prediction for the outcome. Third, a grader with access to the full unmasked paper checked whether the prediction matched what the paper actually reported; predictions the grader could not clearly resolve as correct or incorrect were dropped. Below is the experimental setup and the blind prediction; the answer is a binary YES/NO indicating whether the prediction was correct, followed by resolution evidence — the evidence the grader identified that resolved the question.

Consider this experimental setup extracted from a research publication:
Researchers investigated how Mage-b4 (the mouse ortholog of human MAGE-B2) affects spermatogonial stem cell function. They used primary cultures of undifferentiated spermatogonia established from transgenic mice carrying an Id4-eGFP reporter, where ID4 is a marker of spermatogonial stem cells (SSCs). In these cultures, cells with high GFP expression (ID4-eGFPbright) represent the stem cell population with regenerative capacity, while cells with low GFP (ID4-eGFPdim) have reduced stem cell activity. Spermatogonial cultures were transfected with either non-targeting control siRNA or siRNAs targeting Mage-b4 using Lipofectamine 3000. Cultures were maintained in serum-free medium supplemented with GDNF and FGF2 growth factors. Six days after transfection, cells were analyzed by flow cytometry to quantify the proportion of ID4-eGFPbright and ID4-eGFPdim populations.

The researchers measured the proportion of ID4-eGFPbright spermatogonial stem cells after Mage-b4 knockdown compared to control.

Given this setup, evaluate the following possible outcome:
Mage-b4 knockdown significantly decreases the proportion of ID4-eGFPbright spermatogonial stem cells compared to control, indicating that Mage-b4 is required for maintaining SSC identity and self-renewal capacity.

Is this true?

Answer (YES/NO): YES